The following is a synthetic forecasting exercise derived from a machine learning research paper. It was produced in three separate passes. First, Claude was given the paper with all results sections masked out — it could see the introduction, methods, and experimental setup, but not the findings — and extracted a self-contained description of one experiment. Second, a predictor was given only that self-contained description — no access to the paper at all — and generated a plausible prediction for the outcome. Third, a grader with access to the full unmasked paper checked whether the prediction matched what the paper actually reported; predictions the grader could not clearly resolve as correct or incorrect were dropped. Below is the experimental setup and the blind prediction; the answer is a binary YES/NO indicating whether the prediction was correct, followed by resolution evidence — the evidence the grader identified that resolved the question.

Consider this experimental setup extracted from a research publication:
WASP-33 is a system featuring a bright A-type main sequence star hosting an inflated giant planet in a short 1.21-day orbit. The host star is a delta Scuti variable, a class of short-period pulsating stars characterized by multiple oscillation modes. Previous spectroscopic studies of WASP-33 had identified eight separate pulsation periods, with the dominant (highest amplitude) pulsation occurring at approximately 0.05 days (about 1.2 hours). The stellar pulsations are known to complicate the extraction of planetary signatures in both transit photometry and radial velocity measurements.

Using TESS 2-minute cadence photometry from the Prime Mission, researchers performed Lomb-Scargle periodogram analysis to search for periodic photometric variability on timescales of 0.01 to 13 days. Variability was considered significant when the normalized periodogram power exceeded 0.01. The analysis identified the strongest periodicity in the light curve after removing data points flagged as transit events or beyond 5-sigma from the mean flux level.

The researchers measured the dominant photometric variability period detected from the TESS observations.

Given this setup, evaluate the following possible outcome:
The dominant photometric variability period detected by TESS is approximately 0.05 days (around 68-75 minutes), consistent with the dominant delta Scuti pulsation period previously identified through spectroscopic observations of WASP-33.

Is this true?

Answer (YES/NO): YES